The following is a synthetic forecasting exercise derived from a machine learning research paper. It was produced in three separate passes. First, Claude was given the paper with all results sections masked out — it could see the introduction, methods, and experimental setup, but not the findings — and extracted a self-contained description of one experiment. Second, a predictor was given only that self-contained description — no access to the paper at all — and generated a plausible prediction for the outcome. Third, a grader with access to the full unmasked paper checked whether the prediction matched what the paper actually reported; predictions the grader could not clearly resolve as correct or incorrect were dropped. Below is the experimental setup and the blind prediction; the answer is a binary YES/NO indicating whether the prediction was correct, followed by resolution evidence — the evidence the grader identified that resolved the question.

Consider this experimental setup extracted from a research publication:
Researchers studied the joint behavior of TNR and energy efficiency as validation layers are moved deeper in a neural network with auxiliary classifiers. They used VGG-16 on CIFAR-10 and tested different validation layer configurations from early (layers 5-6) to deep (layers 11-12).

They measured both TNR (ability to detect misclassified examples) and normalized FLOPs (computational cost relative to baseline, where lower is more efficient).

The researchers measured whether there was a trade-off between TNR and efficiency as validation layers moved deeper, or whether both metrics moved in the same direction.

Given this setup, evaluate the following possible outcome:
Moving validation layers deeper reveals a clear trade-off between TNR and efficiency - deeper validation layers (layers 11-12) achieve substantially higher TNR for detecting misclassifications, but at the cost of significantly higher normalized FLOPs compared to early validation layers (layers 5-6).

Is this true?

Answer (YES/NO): NO